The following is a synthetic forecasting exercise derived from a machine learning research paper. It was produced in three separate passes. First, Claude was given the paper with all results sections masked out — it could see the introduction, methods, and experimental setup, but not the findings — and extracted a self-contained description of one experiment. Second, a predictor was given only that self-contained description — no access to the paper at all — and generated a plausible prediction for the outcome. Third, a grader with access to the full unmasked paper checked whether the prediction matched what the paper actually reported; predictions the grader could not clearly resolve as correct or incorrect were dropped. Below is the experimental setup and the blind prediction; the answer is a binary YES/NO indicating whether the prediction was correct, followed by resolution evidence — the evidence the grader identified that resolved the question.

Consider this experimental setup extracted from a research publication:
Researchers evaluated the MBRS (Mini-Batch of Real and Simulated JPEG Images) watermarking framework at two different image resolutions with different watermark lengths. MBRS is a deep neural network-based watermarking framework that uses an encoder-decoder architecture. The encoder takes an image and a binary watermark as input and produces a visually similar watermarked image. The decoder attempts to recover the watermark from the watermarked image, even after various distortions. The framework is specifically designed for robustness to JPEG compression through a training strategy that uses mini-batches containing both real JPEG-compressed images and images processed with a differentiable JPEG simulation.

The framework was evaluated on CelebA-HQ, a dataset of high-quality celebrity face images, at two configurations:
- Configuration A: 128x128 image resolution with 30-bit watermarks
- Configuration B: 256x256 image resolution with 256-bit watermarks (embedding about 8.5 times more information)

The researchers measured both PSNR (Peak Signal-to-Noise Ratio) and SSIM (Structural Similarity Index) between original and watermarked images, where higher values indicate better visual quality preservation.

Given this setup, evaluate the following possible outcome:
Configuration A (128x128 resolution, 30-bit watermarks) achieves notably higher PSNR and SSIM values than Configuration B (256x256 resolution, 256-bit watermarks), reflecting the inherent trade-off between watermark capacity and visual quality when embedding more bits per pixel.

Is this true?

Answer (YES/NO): NO